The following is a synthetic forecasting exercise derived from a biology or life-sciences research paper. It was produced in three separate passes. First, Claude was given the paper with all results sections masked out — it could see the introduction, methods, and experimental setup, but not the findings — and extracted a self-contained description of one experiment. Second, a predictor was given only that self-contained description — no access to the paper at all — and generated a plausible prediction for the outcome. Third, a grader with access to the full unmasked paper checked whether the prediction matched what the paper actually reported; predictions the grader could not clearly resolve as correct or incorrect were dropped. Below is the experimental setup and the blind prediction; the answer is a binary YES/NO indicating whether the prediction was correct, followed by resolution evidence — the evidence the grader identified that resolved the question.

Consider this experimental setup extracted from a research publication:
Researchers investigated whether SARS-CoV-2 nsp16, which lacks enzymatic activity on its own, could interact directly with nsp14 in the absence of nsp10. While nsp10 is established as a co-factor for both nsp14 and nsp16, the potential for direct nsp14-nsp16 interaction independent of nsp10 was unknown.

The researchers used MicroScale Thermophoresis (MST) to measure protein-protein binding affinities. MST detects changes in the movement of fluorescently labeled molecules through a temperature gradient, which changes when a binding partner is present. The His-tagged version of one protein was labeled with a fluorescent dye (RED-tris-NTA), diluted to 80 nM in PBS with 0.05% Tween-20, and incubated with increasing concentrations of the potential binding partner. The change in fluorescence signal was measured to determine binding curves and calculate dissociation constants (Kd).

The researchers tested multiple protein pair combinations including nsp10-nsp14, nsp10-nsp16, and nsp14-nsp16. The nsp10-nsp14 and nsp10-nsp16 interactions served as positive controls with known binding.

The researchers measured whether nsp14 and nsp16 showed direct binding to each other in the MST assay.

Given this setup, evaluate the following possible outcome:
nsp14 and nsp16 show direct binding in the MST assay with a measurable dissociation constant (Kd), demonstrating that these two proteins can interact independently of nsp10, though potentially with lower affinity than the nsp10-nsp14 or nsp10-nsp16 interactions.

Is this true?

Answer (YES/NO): NO